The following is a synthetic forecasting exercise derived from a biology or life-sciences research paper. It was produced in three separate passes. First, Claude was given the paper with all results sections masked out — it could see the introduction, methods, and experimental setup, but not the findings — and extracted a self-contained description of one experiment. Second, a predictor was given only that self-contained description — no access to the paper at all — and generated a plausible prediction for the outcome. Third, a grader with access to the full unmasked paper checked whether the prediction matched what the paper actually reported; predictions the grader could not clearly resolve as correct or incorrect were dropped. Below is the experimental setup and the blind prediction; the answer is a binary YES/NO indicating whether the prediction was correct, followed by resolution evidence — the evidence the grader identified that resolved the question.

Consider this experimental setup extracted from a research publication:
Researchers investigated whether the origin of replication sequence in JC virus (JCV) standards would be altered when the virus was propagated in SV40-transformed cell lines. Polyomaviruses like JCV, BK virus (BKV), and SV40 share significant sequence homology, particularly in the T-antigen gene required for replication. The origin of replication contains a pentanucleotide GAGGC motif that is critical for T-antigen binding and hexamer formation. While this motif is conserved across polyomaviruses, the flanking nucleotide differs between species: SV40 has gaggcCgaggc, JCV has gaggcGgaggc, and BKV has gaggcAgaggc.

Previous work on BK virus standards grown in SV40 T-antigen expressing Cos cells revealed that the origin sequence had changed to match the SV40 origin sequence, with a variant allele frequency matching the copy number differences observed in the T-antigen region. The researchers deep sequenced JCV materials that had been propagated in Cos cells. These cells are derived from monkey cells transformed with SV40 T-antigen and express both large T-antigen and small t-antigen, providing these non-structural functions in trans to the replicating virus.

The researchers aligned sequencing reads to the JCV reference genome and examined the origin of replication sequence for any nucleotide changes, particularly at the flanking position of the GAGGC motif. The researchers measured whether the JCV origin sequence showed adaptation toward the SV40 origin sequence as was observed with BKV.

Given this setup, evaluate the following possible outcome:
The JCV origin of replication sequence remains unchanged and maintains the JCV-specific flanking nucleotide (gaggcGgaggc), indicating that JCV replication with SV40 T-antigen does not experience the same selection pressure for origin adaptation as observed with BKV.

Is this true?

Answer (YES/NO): YES